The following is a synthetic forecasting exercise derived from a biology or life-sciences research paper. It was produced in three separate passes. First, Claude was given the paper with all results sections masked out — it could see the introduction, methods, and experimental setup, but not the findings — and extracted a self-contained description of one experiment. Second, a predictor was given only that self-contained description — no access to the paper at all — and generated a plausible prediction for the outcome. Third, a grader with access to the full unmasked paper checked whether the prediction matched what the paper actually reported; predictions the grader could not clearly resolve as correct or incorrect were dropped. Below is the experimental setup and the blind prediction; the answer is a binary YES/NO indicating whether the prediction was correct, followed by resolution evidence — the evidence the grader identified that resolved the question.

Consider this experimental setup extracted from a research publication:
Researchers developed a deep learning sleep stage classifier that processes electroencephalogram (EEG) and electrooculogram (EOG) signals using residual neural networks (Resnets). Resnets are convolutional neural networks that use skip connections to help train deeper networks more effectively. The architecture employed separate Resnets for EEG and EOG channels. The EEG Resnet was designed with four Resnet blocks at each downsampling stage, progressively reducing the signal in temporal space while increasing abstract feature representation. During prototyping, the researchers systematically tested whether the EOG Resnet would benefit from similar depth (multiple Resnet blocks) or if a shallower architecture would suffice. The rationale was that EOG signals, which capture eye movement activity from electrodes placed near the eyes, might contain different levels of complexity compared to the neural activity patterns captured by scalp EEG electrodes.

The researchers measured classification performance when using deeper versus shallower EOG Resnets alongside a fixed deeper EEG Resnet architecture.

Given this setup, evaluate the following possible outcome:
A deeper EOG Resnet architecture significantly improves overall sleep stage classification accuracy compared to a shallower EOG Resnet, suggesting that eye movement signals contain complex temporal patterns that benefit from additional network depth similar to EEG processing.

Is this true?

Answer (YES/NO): NO